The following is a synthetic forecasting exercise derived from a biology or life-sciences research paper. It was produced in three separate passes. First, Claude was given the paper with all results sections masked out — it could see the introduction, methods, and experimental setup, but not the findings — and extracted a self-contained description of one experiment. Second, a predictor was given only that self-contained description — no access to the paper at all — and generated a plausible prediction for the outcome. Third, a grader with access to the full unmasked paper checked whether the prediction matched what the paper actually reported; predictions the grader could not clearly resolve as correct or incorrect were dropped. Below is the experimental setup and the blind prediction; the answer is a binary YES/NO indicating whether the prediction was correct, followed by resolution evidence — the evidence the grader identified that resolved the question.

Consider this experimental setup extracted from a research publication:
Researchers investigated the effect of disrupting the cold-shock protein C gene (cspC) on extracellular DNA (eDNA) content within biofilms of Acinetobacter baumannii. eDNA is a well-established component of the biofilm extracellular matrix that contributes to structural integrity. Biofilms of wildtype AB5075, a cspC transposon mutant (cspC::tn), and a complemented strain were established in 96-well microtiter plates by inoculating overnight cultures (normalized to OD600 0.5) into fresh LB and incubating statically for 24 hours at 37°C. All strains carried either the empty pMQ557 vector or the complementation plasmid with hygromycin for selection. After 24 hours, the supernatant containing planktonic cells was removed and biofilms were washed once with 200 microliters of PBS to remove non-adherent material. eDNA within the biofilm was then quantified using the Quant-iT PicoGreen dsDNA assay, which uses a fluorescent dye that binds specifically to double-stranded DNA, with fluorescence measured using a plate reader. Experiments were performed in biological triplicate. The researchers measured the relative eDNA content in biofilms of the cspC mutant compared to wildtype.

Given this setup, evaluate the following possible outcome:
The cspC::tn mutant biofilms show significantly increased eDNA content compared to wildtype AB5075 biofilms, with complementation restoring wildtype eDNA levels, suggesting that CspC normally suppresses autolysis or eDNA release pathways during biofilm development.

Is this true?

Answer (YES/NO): NO